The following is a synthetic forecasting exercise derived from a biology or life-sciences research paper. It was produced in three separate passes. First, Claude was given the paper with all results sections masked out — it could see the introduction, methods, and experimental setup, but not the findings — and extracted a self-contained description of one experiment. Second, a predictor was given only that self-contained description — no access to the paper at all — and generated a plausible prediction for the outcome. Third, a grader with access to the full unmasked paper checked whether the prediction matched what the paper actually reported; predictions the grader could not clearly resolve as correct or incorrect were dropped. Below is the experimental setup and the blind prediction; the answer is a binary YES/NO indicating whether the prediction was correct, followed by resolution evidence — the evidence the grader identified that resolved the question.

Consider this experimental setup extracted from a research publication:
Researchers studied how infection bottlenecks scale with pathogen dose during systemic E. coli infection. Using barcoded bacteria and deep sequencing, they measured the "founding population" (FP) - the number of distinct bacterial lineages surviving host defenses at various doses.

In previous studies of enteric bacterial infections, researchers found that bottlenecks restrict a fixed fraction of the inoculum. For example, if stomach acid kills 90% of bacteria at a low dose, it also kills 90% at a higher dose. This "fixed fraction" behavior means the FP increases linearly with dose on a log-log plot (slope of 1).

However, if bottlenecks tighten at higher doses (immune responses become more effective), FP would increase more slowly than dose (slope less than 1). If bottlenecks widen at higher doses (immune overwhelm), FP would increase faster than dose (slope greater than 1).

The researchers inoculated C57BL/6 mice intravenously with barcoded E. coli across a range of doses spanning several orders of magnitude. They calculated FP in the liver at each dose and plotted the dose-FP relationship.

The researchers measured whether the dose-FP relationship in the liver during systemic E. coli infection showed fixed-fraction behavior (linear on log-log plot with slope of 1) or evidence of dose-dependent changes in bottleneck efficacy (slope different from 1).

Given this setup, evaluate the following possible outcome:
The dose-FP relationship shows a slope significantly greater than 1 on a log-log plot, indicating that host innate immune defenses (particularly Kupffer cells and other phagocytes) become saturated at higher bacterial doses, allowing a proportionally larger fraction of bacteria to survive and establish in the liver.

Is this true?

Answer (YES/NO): NO